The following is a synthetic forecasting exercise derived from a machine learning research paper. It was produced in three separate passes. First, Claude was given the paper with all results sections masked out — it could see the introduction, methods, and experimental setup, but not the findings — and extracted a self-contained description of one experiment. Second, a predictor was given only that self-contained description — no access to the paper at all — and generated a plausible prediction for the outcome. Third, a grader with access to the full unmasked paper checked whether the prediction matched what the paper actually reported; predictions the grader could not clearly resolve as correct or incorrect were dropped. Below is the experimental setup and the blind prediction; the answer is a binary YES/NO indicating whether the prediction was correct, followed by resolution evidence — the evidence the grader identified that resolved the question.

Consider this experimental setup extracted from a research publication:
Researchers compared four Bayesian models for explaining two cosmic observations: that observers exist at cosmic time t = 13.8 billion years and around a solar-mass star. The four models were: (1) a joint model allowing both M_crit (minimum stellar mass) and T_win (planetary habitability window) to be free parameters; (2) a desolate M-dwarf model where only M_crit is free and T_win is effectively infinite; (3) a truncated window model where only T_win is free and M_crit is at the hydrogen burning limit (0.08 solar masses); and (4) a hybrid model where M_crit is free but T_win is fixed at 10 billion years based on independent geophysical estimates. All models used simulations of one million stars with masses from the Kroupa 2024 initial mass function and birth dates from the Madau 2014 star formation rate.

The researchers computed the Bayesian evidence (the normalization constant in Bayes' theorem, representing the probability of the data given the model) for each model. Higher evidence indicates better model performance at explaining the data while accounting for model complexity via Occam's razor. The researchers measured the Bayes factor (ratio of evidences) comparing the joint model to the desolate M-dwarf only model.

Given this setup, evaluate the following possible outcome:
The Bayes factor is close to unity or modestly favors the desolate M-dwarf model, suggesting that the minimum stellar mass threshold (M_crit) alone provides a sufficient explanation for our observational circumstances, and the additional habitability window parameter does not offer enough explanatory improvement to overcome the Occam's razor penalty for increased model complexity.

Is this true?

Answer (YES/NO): YES